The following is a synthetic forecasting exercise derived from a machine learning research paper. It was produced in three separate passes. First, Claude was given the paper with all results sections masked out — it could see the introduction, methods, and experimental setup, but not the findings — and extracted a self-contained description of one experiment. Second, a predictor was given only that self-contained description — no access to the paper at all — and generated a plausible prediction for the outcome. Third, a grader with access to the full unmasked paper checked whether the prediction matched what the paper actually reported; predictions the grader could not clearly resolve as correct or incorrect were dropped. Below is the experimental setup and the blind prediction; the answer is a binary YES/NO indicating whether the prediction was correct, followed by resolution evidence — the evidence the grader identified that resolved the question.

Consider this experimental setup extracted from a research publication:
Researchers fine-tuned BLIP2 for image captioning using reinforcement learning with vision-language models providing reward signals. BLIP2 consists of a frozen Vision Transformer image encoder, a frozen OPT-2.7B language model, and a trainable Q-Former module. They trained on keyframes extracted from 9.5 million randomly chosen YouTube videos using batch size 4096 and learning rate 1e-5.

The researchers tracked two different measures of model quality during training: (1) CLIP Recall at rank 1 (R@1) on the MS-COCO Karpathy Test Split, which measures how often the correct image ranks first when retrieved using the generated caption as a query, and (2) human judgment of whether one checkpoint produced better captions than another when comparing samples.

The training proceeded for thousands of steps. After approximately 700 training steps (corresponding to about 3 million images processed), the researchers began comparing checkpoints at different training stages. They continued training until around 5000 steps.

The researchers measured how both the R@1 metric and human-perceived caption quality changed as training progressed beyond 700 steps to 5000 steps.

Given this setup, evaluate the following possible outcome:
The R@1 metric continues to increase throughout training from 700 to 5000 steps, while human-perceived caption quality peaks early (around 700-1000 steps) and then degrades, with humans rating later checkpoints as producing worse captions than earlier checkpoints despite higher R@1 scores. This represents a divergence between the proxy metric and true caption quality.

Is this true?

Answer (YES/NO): NO